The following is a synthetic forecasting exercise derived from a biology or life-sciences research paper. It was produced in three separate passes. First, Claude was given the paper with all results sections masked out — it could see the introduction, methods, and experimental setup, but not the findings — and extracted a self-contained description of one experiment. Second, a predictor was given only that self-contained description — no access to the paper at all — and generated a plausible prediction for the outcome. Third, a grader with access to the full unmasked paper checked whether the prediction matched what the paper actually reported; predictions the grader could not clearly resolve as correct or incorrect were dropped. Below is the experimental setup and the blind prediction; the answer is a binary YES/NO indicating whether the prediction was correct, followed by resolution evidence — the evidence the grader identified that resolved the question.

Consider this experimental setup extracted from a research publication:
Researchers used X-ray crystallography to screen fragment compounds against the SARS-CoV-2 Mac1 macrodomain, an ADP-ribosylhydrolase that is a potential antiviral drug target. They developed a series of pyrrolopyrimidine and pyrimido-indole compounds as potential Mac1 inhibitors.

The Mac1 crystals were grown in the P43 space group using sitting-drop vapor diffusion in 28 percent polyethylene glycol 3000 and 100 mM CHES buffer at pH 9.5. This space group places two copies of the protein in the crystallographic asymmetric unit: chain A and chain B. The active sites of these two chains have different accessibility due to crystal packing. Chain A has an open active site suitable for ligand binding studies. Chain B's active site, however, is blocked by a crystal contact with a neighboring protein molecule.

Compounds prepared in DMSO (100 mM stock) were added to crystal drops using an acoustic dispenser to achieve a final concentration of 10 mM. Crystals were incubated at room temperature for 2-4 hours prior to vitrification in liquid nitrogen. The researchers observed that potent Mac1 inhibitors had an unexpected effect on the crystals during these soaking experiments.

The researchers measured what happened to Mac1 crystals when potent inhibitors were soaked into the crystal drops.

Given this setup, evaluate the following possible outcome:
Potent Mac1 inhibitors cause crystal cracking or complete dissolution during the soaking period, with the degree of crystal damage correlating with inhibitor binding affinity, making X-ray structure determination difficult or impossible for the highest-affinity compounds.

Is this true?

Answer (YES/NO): YES